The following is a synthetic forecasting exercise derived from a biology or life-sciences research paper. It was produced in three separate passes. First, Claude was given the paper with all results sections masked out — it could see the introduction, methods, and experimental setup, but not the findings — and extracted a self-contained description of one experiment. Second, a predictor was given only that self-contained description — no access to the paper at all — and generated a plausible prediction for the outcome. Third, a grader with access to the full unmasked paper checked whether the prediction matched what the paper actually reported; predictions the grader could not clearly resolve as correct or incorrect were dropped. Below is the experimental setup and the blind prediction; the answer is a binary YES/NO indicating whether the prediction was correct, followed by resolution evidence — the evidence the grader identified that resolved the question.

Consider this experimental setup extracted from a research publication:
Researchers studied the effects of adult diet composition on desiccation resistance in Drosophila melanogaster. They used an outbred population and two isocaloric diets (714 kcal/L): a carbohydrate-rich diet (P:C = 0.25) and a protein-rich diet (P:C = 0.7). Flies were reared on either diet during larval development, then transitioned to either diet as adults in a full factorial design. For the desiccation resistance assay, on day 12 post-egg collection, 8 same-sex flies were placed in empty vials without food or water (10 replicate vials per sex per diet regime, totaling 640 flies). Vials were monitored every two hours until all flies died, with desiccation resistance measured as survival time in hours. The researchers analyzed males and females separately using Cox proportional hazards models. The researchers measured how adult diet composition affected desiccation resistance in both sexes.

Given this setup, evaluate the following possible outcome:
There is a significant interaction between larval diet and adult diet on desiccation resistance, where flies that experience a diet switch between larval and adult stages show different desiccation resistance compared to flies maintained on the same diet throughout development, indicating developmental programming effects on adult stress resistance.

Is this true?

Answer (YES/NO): NO